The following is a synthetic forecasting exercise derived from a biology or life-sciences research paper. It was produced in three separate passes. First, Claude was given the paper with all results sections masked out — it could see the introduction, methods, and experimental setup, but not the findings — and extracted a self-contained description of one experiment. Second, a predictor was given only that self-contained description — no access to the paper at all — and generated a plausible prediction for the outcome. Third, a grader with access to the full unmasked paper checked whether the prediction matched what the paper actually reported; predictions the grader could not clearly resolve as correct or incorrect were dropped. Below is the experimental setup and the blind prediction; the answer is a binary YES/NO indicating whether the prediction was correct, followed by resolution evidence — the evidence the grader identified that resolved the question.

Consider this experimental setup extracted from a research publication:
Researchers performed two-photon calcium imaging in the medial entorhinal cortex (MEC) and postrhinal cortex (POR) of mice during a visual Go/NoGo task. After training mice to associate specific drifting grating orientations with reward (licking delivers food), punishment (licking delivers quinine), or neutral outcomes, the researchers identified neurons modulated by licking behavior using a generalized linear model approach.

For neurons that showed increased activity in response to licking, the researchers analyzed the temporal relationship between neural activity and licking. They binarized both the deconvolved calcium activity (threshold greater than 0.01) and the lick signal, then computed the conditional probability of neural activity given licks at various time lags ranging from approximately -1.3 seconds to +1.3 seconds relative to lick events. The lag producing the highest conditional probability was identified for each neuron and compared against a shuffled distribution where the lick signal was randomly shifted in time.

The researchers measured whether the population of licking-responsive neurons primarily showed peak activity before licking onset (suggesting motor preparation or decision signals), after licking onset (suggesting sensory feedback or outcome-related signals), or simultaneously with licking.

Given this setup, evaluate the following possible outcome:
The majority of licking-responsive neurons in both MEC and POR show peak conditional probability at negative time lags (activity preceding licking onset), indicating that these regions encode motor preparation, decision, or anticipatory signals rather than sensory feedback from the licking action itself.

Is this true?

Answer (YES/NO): YES